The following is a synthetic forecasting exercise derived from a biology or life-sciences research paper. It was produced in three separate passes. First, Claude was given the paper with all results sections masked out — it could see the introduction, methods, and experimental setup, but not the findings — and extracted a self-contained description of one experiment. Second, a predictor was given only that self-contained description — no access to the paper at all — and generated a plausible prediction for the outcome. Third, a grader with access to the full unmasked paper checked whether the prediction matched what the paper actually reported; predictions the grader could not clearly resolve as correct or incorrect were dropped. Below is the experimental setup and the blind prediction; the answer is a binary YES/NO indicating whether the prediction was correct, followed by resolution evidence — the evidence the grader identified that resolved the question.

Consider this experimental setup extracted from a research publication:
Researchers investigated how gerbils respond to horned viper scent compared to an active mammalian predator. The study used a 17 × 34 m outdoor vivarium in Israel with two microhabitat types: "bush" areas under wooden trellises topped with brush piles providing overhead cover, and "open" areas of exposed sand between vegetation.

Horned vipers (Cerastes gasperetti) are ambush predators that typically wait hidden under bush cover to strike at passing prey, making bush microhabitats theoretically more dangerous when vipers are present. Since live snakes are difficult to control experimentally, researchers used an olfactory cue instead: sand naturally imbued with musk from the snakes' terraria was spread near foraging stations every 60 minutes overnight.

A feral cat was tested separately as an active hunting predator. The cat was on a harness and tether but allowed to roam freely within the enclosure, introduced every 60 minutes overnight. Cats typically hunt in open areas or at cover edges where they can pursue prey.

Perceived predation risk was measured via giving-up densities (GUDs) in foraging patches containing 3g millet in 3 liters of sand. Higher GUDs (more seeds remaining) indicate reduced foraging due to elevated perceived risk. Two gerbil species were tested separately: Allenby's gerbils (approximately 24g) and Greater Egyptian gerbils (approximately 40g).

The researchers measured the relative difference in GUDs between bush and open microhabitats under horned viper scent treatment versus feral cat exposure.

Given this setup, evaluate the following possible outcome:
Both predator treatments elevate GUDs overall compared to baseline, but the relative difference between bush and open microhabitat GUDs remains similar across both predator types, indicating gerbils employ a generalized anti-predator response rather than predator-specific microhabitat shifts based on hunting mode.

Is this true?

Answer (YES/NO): NO